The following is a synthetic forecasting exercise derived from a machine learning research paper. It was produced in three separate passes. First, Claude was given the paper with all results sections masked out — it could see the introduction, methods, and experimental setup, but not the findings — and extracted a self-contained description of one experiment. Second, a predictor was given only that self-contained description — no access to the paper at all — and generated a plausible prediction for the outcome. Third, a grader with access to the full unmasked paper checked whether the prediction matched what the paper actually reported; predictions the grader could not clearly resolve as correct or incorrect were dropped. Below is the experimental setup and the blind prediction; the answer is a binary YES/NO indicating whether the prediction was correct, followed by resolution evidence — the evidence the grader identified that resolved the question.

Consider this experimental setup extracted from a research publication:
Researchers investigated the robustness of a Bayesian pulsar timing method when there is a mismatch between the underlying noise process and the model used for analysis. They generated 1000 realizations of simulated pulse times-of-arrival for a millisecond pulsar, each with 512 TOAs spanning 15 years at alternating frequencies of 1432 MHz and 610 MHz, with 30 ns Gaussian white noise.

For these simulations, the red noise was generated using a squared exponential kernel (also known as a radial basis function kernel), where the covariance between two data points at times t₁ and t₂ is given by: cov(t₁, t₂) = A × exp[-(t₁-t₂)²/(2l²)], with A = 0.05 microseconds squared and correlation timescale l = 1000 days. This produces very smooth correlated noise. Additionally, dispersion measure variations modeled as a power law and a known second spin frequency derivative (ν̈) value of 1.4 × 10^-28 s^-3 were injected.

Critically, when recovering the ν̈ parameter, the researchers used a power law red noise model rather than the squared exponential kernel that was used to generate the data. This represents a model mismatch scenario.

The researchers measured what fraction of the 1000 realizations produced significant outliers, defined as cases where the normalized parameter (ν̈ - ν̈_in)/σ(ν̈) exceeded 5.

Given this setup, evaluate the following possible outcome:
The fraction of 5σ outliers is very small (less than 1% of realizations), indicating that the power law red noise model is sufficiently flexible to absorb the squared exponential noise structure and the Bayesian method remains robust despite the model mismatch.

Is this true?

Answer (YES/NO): NO